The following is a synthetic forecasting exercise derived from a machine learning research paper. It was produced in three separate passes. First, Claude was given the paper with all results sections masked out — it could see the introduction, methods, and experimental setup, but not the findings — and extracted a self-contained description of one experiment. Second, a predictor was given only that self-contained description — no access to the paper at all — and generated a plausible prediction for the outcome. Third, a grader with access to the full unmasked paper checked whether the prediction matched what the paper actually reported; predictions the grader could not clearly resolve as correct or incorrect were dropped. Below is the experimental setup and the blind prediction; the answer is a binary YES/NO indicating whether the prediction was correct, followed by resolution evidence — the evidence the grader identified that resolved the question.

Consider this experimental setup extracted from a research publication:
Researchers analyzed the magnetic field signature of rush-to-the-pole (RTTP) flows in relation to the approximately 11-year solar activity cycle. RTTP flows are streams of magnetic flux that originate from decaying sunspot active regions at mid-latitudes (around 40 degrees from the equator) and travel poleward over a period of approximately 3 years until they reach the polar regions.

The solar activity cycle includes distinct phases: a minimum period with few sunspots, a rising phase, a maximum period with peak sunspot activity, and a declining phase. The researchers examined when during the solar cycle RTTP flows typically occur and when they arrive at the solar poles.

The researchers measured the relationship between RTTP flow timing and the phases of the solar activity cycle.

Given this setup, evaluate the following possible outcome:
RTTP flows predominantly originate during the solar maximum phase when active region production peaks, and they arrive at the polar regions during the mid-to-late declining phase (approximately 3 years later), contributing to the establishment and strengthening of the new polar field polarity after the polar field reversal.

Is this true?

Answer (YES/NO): NO